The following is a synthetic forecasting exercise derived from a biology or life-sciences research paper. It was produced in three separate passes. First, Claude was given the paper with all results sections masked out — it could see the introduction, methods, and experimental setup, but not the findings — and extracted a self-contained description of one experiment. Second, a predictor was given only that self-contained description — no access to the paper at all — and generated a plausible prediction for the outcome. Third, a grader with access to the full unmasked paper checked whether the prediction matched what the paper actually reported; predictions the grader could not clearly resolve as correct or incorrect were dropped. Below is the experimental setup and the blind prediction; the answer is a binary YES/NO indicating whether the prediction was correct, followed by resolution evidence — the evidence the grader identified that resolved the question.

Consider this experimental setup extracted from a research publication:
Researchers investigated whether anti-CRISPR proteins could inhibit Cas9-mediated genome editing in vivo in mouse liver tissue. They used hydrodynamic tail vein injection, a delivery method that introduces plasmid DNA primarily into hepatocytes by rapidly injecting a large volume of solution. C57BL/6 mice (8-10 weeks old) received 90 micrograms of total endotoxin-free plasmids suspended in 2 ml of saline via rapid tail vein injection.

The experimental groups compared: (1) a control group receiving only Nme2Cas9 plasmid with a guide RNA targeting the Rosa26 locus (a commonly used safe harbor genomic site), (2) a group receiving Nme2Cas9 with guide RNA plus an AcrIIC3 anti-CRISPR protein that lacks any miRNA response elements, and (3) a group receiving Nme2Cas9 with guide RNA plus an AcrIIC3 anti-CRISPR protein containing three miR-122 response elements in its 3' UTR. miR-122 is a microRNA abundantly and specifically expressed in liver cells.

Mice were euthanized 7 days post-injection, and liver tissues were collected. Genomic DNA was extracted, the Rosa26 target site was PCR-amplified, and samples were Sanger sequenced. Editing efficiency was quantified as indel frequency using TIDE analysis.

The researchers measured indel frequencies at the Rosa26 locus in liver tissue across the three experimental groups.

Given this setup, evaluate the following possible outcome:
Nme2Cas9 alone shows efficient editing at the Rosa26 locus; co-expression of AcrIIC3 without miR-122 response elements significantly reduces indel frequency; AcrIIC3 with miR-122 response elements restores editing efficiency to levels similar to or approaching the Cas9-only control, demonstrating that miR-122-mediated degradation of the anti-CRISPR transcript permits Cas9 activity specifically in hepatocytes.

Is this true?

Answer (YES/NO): YES